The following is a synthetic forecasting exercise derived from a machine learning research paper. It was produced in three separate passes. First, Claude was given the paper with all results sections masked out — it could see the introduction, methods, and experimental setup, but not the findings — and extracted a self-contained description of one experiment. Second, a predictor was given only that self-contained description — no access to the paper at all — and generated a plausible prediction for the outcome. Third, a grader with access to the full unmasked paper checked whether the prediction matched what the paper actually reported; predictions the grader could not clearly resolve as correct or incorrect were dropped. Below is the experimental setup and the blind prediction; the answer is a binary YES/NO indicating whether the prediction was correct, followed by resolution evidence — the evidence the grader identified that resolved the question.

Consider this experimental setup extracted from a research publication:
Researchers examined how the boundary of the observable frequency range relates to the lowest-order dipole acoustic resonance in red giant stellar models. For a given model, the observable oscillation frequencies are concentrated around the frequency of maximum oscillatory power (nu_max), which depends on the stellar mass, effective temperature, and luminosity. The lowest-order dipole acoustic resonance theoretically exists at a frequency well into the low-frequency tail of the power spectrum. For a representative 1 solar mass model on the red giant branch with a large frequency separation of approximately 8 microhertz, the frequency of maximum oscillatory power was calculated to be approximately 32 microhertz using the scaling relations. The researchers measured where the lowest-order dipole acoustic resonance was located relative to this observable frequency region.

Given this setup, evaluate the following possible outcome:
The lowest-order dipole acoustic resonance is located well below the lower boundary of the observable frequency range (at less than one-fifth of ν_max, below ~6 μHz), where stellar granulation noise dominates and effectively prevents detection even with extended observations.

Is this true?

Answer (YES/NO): NO